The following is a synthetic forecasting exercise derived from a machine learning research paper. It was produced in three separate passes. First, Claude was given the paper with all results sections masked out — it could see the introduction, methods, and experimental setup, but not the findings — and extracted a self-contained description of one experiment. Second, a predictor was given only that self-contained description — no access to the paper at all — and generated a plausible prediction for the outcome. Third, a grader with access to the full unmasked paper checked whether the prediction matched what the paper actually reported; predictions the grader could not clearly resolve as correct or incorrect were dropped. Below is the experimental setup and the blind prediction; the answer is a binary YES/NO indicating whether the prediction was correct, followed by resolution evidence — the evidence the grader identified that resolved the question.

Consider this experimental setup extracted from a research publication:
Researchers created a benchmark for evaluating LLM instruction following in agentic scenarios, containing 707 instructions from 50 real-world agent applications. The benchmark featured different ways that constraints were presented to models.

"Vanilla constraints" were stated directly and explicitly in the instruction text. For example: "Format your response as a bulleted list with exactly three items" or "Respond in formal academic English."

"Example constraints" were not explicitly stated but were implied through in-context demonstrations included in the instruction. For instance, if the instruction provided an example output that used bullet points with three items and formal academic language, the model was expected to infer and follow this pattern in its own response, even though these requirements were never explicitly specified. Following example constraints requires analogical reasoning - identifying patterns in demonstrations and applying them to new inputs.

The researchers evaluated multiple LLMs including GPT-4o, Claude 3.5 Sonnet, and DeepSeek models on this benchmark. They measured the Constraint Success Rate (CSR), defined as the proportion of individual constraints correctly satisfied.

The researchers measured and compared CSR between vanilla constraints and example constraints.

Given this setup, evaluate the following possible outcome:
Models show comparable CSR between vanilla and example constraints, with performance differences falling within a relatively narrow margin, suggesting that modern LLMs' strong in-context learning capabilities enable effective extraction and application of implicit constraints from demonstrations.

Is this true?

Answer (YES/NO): NO